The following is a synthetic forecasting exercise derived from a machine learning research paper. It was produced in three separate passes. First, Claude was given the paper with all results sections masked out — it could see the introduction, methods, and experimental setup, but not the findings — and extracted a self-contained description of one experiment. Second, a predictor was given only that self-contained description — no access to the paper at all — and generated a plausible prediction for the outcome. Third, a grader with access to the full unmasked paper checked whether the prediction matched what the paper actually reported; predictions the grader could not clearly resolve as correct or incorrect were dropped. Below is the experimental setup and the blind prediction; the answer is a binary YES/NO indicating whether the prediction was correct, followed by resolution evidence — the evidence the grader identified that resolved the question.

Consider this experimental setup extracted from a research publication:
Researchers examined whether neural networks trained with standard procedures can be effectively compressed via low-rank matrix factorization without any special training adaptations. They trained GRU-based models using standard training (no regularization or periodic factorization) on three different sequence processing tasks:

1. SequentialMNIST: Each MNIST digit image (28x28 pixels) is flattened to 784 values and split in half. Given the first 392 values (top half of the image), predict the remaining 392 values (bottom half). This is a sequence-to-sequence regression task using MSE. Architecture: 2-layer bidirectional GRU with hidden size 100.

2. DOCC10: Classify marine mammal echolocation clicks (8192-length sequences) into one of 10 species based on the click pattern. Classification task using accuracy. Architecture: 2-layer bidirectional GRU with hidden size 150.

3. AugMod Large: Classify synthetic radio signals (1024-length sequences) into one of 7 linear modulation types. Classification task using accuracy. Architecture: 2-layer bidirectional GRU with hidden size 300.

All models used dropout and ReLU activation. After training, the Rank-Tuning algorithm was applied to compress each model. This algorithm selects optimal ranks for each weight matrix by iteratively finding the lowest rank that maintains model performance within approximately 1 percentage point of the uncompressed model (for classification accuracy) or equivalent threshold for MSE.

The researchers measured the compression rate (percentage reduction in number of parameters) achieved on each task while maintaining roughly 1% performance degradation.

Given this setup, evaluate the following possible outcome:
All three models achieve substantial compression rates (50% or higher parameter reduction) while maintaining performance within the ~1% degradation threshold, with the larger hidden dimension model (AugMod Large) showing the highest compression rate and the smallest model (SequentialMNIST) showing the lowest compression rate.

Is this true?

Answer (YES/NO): NO